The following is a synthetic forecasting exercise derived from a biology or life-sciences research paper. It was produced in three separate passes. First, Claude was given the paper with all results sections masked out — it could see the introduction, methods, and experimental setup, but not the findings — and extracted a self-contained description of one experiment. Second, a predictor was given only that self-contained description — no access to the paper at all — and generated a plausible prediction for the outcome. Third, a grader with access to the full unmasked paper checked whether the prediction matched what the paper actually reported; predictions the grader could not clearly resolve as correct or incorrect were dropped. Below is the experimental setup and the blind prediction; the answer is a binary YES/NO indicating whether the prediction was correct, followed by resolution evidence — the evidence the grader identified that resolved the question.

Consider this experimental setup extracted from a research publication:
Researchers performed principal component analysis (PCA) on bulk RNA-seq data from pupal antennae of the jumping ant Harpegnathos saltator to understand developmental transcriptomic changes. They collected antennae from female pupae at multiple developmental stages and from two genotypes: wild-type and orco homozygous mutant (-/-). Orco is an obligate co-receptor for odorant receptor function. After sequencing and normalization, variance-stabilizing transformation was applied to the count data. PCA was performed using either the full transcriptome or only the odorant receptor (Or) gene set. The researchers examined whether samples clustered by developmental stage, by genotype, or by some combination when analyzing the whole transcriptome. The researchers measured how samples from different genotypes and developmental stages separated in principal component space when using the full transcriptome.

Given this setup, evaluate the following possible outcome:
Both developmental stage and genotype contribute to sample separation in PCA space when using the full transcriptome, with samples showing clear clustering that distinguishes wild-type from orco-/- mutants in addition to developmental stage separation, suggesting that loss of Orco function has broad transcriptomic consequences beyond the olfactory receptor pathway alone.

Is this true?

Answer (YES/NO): NO